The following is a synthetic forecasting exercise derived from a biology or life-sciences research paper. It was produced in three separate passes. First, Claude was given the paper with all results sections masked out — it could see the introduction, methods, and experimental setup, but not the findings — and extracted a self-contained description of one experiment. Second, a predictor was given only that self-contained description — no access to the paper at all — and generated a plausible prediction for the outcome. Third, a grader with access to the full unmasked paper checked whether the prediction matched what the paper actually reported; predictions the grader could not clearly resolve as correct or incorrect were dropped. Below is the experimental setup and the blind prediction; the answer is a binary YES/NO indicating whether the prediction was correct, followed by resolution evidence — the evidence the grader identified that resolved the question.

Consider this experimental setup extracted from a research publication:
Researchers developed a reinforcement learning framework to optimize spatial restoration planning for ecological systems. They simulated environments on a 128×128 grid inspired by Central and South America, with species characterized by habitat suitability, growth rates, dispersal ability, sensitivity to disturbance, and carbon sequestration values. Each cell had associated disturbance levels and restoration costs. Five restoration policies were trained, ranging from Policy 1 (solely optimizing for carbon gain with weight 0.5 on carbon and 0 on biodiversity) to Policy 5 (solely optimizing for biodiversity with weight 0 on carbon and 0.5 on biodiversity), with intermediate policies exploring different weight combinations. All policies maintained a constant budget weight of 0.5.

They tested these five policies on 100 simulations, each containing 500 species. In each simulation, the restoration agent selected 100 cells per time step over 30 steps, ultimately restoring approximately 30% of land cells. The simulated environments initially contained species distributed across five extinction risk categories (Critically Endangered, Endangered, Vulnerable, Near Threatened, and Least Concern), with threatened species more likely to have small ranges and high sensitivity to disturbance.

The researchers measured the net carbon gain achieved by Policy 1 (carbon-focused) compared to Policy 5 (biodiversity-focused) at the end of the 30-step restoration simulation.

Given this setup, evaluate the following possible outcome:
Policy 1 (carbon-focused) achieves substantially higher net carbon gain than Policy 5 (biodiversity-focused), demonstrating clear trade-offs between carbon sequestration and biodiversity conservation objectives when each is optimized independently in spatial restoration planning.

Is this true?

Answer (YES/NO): YES